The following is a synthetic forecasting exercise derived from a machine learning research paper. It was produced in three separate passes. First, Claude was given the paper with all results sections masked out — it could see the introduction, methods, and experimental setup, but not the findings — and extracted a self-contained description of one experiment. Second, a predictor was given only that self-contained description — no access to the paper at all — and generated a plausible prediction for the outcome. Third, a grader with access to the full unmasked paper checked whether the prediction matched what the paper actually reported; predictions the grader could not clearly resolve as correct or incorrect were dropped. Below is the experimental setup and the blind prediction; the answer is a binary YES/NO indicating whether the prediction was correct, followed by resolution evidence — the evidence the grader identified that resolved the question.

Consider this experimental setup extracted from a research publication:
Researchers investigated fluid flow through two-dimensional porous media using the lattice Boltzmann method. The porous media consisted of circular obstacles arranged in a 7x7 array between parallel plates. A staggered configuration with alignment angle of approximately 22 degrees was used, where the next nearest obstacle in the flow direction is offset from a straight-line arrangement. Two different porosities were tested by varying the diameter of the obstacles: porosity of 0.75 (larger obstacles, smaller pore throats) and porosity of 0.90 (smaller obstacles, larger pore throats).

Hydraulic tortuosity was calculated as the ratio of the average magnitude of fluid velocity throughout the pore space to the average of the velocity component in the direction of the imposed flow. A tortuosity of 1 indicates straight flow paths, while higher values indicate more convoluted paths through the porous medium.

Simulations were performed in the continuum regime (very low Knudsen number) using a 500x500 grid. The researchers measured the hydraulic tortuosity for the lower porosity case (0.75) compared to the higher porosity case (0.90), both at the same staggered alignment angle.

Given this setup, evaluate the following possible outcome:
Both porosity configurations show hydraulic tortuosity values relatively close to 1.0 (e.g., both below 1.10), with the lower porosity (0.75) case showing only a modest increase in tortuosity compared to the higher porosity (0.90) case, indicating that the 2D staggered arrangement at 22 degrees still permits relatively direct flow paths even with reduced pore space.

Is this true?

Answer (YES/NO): NO